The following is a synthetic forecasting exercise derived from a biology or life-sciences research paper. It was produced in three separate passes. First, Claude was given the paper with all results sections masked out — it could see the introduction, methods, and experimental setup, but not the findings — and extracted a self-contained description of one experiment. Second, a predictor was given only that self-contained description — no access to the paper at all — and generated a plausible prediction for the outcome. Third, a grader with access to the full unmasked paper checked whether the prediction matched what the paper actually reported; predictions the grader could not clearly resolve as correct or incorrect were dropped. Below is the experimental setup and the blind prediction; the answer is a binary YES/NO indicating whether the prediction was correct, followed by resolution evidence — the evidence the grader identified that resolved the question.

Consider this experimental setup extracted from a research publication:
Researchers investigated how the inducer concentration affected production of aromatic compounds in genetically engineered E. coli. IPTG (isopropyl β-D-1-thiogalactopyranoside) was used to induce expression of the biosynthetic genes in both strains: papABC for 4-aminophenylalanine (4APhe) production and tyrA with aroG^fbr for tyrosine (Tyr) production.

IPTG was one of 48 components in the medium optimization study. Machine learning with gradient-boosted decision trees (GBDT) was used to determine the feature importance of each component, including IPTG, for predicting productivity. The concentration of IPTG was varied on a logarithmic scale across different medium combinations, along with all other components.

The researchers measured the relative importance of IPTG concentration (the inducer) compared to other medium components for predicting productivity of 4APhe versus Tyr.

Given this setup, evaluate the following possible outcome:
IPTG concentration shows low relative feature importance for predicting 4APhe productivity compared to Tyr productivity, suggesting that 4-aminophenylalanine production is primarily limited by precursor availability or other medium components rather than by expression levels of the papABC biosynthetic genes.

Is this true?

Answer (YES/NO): YES